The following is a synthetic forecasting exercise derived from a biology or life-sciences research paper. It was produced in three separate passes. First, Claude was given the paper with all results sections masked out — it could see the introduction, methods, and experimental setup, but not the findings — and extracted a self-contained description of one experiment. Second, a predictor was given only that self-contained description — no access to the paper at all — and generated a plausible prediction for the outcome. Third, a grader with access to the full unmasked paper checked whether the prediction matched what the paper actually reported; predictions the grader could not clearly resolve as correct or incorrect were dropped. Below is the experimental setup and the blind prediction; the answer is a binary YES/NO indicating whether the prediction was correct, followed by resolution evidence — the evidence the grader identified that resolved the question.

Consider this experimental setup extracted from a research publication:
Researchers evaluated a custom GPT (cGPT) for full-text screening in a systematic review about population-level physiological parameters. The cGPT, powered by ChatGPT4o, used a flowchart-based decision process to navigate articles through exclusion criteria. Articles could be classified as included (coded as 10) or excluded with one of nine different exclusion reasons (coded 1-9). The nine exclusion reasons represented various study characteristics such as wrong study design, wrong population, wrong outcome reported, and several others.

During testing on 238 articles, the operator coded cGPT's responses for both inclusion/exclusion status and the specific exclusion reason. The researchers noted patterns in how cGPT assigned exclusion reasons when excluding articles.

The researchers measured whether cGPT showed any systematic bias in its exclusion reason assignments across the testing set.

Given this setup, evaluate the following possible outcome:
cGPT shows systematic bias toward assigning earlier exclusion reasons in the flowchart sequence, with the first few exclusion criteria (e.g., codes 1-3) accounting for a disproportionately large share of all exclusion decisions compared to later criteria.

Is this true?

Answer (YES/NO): NO